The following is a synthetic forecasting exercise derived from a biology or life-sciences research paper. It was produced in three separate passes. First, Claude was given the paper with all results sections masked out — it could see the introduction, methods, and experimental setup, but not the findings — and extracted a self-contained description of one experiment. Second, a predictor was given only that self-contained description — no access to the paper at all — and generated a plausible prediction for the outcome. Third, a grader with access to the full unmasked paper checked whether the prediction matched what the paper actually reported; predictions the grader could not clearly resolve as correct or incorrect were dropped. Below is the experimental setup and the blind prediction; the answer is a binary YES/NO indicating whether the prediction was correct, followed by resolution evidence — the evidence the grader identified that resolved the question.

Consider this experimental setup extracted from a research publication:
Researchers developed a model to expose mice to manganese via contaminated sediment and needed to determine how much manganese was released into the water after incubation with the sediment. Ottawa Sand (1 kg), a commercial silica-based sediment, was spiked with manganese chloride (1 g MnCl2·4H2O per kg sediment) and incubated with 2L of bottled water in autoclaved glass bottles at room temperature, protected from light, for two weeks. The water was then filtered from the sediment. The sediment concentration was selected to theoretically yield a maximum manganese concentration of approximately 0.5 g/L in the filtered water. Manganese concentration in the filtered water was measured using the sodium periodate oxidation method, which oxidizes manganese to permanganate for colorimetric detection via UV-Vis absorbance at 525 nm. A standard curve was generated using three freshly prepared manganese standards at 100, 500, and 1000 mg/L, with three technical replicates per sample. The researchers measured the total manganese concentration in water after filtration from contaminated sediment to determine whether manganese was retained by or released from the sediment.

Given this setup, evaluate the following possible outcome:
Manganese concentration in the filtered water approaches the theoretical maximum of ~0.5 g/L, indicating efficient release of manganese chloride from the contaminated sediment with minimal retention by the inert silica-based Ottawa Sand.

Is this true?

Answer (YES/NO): YES